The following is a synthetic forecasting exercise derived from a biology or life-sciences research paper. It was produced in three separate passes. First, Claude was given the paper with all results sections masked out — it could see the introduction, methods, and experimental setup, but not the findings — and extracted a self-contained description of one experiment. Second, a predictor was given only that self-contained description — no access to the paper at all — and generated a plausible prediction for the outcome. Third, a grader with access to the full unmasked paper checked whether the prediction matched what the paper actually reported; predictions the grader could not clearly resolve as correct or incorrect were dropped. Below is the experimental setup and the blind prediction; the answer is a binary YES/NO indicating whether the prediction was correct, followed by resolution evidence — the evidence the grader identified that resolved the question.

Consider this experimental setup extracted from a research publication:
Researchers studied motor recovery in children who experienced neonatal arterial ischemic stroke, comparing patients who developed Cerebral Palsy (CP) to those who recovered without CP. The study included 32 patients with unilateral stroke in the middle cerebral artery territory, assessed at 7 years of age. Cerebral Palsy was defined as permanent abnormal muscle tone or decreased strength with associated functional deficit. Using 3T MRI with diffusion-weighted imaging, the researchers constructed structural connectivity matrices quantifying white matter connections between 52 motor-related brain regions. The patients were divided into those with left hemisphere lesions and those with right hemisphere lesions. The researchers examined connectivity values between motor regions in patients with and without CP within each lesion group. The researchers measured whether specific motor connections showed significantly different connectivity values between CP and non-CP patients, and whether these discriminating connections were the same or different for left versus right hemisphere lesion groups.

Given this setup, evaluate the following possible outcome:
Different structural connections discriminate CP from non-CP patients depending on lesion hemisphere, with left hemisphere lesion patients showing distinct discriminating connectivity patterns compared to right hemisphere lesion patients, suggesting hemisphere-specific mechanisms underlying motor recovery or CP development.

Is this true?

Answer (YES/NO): NO